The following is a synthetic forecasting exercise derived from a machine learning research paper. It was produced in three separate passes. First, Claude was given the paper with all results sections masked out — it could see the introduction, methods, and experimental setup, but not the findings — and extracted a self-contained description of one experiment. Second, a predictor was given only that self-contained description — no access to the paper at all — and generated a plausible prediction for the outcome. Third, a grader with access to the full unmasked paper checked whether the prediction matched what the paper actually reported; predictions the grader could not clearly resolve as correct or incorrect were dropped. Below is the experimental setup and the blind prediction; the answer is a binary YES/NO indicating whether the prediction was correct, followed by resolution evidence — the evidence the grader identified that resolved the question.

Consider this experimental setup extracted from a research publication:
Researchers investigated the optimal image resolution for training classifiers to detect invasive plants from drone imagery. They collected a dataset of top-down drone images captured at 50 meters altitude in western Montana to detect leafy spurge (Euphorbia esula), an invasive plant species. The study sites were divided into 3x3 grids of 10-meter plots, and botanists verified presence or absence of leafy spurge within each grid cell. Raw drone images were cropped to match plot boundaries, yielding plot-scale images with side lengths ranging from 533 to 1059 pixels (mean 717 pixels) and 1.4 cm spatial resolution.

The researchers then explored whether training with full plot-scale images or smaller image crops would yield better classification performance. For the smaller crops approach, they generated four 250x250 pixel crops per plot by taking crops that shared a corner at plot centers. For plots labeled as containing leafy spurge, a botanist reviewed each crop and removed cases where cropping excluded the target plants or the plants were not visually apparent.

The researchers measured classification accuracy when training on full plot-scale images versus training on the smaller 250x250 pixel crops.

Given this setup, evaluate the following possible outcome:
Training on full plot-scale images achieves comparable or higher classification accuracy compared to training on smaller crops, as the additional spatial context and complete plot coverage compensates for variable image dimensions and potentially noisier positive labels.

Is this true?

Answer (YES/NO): NO